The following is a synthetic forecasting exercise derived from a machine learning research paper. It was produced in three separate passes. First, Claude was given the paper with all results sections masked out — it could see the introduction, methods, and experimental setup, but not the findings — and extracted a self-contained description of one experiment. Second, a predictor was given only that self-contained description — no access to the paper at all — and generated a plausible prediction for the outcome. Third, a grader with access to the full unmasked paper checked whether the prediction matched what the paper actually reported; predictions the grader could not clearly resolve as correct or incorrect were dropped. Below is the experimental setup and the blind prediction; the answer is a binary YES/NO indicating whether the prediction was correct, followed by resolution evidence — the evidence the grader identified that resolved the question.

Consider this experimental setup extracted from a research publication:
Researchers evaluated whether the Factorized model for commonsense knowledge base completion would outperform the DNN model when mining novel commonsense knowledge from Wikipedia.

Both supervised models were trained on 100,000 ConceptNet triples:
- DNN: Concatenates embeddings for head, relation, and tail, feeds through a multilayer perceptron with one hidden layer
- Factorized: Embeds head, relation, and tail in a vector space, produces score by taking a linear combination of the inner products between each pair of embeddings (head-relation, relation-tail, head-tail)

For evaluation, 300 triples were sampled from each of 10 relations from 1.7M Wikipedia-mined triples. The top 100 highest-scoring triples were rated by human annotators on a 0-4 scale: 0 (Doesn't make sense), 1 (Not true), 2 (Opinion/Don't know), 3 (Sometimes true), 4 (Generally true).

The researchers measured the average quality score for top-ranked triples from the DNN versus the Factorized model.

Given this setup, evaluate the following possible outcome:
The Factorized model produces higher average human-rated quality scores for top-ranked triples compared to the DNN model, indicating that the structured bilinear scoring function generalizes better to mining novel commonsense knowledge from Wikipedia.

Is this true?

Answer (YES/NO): YES